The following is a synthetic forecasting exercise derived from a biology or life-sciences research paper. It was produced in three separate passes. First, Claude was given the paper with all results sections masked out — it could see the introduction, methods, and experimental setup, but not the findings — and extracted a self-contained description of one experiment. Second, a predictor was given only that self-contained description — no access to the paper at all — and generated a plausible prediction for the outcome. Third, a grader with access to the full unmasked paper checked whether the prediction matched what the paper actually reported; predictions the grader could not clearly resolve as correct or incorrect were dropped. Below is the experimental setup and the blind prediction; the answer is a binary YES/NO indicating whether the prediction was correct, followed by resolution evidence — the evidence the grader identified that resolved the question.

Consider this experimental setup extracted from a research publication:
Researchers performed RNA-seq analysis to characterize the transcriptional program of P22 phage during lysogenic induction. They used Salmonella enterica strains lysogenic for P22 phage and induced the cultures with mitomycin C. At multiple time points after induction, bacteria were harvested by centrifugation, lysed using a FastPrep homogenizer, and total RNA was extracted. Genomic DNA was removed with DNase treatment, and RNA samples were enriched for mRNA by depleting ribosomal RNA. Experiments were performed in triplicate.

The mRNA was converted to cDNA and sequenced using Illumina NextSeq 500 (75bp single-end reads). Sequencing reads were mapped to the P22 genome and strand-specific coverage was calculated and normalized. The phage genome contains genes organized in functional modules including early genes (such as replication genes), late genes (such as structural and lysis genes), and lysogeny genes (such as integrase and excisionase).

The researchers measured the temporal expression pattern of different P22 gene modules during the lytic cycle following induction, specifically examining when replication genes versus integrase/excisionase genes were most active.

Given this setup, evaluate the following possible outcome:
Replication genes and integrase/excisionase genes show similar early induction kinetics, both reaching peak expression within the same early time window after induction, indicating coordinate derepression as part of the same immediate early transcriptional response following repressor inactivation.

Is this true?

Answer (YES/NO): NO